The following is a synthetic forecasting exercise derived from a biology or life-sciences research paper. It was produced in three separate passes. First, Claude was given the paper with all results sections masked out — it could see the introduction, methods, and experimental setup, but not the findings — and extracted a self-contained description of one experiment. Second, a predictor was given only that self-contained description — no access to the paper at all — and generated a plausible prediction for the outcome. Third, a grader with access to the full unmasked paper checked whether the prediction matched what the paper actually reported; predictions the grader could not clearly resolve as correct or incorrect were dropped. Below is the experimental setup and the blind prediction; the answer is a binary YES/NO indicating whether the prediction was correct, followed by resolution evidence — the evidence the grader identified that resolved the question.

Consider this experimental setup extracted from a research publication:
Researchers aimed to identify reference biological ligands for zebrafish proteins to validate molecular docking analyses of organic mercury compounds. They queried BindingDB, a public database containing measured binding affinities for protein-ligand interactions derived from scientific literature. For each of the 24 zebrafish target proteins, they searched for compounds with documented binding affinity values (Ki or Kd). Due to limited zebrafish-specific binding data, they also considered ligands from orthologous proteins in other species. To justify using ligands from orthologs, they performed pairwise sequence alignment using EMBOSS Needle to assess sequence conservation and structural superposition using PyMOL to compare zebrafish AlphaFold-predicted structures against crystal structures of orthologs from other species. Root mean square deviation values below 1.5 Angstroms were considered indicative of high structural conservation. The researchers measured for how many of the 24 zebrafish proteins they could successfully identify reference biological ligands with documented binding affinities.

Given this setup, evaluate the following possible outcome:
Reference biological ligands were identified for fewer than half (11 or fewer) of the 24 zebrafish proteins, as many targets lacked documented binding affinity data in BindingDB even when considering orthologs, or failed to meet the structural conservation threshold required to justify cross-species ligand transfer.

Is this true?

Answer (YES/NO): NO